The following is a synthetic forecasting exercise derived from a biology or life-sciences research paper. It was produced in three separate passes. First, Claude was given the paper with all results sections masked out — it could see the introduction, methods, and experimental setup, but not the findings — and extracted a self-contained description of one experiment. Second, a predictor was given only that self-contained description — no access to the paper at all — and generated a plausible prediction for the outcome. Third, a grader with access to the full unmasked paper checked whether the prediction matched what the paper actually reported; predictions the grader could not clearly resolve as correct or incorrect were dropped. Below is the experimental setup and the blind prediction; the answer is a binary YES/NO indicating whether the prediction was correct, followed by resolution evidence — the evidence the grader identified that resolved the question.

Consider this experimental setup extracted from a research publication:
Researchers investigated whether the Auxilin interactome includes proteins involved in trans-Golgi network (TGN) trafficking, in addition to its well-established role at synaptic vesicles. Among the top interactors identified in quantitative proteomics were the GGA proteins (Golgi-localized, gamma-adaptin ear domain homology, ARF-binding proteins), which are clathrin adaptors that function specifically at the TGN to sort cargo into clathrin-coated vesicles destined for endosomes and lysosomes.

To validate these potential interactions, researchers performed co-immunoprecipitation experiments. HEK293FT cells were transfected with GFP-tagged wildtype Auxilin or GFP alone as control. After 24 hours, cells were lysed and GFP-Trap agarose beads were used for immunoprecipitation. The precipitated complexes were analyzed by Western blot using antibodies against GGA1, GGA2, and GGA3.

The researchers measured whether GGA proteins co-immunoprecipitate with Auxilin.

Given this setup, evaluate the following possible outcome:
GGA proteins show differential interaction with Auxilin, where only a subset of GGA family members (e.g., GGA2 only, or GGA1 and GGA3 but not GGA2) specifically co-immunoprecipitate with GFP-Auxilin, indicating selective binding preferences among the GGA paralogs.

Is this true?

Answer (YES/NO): YES